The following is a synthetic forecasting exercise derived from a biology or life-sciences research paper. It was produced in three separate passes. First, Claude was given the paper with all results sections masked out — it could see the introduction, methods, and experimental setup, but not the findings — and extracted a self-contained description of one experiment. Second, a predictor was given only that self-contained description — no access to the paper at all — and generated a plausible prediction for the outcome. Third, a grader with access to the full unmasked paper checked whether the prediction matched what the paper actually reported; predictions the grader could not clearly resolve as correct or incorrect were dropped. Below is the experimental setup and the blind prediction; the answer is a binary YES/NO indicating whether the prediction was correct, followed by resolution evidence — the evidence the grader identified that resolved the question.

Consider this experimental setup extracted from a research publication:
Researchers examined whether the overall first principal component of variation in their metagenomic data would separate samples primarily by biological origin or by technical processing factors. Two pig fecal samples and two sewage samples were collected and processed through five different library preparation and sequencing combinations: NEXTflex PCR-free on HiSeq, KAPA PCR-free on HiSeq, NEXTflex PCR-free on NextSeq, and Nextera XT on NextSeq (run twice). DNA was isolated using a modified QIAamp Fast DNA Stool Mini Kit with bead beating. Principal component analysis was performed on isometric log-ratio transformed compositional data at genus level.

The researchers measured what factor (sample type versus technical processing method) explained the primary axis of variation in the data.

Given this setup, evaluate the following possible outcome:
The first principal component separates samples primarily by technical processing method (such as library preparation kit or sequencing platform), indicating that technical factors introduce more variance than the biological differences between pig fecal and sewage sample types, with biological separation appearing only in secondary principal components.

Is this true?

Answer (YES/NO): NO